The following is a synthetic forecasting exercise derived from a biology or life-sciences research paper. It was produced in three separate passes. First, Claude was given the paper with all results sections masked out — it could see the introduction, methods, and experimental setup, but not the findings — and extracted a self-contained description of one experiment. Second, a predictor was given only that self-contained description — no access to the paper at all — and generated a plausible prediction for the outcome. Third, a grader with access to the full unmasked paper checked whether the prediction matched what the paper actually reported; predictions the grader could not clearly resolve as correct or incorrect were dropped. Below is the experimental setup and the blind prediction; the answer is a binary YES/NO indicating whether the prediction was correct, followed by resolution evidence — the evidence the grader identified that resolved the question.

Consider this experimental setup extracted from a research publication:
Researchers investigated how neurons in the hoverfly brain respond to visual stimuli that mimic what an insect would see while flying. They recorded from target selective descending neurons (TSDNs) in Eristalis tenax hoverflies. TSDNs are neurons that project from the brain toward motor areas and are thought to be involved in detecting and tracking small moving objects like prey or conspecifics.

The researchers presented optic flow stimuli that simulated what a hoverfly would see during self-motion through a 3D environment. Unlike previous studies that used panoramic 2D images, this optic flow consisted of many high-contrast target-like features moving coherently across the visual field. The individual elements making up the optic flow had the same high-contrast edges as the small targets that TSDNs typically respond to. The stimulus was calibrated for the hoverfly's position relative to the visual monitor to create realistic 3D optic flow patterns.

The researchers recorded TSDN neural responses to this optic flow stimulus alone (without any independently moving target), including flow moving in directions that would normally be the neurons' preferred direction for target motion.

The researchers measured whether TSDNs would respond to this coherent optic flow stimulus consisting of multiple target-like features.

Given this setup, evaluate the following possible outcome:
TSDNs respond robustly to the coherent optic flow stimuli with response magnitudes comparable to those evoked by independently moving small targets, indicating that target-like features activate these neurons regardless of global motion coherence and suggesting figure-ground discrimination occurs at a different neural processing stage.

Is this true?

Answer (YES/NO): NO